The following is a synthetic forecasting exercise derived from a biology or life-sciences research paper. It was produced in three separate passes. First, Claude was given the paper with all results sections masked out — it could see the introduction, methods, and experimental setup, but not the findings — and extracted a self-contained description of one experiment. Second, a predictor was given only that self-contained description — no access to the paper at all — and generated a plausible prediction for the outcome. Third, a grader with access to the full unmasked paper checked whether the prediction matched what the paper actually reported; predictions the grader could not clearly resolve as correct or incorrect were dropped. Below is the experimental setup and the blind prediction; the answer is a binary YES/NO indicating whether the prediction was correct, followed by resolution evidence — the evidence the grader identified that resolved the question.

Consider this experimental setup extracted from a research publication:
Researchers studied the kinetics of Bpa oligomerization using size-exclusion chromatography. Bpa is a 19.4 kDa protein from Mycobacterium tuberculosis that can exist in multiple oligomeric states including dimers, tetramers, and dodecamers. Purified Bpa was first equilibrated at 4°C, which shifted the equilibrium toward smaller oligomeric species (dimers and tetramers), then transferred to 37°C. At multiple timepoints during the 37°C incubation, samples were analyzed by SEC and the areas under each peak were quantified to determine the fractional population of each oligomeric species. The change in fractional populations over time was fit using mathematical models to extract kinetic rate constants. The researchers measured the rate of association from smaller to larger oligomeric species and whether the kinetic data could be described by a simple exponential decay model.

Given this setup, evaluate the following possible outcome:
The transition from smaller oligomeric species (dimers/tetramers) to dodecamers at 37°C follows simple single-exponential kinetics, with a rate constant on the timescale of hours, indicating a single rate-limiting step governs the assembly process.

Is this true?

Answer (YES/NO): YES